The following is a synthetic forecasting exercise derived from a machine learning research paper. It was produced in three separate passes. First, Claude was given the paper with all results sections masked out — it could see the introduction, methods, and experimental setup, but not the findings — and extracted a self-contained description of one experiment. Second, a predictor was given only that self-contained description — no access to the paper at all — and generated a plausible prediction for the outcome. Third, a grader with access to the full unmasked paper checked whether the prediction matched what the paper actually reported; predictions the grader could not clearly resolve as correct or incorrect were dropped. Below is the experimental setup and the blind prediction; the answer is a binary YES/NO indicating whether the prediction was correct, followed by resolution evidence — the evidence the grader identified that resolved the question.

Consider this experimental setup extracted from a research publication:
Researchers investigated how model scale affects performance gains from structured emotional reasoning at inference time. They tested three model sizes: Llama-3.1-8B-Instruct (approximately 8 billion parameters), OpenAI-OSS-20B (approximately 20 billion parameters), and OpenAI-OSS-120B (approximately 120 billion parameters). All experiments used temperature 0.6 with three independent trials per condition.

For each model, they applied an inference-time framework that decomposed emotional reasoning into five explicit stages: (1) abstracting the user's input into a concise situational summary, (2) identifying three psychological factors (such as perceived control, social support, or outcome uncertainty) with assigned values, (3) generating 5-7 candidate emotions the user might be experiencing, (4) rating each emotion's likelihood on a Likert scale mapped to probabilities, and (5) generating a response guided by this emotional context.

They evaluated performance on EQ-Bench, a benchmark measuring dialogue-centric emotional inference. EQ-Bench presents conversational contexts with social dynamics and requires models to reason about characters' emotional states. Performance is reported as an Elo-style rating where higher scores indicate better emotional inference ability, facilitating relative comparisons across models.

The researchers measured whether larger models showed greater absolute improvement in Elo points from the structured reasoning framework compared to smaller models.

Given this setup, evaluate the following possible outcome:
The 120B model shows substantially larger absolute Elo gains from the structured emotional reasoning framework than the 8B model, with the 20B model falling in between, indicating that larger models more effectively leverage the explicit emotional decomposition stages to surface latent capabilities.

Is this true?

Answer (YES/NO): NO